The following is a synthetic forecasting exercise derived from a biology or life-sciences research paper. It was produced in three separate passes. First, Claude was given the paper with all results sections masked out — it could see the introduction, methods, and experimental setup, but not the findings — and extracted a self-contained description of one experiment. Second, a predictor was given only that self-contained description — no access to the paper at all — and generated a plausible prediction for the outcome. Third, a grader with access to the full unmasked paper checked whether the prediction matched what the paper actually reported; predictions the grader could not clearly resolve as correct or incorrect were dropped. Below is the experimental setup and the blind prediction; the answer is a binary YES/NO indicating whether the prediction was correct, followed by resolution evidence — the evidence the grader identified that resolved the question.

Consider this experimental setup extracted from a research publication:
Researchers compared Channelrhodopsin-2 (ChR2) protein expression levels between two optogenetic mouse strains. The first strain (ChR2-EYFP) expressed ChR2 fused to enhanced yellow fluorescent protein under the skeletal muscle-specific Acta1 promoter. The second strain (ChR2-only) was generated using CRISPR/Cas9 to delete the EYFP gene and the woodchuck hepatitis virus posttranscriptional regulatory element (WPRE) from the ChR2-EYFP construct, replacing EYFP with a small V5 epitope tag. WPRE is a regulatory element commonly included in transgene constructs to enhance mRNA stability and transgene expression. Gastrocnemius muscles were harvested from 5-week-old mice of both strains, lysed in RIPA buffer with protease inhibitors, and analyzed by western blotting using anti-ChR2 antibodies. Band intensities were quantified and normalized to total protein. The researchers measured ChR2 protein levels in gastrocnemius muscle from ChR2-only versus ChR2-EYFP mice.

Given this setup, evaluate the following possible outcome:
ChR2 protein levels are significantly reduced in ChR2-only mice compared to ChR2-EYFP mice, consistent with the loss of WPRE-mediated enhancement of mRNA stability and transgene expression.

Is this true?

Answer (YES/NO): YES